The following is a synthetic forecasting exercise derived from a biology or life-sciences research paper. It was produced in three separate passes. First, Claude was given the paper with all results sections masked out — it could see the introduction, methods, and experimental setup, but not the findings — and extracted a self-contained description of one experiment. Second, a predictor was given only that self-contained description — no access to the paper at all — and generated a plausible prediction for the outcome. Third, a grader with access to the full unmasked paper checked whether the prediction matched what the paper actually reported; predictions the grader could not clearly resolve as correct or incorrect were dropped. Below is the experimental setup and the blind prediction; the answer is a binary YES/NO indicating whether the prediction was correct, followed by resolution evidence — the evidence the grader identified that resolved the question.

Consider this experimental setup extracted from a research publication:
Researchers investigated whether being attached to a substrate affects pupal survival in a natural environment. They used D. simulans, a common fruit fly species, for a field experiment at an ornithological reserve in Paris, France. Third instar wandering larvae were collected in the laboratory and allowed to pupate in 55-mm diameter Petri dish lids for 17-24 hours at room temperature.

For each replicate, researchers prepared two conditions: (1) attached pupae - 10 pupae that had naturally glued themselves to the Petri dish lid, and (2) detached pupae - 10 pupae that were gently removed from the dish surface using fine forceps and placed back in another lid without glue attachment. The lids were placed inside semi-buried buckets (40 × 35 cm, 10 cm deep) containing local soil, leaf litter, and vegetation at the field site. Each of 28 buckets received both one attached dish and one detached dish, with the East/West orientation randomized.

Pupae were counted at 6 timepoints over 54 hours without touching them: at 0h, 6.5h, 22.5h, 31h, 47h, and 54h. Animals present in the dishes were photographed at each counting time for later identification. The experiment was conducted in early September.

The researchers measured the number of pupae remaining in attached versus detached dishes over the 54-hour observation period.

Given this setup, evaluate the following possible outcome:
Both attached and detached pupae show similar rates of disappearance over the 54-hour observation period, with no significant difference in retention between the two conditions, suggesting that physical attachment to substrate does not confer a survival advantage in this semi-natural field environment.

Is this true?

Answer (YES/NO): NO